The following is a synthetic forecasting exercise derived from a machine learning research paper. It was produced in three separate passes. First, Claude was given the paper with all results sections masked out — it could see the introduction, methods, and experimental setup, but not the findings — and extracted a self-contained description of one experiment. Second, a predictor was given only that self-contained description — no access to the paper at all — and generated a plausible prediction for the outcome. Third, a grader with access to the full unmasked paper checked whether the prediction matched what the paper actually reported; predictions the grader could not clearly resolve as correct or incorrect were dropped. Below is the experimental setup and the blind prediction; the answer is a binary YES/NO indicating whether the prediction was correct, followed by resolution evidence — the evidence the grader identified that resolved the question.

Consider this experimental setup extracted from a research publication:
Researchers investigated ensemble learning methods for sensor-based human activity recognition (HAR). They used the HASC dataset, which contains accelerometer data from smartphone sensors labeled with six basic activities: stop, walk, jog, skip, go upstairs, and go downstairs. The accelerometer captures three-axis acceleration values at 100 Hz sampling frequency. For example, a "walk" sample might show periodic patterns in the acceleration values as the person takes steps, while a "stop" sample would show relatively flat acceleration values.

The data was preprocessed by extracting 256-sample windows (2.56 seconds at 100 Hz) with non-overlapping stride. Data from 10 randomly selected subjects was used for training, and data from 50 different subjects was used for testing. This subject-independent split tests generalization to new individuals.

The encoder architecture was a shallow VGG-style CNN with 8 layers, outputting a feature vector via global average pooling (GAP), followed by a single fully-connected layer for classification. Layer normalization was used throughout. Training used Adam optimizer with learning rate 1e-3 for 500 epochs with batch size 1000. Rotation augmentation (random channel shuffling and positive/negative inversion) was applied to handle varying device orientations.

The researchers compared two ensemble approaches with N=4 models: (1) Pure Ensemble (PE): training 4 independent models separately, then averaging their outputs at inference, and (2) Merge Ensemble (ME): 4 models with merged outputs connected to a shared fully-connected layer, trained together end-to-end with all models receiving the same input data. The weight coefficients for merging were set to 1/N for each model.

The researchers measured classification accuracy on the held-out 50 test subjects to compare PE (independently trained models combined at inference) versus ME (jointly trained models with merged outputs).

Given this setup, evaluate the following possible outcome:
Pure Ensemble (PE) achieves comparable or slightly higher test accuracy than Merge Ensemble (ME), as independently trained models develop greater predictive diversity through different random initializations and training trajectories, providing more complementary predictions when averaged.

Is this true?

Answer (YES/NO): YES